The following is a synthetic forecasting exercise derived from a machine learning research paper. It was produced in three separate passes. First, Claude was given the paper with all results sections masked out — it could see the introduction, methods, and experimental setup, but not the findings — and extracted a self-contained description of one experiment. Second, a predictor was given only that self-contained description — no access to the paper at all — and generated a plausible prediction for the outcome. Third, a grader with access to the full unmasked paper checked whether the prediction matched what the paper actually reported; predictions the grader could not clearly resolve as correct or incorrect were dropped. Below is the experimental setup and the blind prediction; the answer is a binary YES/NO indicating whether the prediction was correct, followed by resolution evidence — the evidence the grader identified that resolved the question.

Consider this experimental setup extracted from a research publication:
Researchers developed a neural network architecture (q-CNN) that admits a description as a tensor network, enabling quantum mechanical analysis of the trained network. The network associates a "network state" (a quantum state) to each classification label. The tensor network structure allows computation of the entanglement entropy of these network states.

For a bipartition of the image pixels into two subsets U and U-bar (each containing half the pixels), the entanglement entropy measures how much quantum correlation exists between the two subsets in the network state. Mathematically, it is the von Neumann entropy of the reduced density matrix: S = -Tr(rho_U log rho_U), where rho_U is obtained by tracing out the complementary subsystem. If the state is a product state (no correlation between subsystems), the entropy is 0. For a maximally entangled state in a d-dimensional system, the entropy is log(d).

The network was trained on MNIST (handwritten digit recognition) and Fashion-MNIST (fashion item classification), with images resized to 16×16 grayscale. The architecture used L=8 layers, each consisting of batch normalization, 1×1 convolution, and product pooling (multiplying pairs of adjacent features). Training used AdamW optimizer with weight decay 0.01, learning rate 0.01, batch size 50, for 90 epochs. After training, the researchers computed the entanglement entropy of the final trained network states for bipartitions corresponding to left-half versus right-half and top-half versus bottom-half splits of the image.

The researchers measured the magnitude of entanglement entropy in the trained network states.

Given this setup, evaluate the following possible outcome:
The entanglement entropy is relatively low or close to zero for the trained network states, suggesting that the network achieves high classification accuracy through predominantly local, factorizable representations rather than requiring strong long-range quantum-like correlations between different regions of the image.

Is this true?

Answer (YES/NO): NO